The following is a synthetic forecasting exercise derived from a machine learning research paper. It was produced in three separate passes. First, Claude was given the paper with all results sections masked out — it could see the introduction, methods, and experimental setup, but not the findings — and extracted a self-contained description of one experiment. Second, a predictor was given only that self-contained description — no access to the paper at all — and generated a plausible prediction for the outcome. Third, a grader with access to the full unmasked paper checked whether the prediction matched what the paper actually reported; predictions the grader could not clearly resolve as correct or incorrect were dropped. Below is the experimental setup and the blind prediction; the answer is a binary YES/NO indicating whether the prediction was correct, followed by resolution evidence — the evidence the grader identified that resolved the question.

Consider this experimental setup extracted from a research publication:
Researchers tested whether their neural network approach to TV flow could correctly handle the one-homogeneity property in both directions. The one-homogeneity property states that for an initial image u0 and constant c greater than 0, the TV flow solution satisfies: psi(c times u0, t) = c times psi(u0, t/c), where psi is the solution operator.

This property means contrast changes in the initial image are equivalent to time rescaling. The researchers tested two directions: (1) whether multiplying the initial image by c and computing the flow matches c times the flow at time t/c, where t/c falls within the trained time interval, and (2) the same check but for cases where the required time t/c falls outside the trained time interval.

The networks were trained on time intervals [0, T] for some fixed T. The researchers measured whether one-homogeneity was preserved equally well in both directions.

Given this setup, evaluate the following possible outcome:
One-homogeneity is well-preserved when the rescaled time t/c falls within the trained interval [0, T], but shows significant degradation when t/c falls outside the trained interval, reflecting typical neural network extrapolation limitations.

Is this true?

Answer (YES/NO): YES